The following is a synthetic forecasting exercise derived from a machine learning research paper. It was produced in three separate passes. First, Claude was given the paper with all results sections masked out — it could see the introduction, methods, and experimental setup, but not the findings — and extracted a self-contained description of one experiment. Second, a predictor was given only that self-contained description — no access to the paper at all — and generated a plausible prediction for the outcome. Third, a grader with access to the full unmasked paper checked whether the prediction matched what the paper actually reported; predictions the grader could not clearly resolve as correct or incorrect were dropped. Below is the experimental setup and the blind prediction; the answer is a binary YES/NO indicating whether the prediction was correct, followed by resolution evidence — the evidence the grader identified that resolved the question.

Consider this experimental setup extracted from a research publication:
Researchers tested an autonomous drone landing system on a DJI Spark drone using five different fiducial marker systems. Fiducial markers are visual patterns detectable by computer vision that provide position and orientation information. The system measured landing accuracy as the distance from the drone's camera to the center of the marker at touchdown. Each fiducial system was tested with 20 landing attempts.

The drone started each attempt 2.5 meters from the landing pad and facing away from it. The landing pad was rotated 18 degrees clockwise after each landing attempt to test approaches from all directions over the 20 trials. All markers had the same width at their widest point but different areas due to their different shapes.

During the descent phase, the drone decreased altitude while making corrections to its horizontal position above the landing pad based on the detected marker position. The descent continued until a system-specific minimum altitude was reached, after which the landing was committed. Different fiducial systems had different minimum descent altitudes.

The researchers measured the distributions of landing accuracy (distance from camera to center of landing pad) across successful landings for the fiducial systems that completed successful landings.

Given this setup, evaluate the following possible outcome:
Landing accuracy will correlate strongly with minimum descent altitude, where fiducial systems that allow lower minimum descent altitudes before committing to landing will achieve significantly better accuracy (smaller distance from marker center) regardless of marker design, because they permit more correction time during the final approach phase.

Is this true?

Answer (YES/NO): NO